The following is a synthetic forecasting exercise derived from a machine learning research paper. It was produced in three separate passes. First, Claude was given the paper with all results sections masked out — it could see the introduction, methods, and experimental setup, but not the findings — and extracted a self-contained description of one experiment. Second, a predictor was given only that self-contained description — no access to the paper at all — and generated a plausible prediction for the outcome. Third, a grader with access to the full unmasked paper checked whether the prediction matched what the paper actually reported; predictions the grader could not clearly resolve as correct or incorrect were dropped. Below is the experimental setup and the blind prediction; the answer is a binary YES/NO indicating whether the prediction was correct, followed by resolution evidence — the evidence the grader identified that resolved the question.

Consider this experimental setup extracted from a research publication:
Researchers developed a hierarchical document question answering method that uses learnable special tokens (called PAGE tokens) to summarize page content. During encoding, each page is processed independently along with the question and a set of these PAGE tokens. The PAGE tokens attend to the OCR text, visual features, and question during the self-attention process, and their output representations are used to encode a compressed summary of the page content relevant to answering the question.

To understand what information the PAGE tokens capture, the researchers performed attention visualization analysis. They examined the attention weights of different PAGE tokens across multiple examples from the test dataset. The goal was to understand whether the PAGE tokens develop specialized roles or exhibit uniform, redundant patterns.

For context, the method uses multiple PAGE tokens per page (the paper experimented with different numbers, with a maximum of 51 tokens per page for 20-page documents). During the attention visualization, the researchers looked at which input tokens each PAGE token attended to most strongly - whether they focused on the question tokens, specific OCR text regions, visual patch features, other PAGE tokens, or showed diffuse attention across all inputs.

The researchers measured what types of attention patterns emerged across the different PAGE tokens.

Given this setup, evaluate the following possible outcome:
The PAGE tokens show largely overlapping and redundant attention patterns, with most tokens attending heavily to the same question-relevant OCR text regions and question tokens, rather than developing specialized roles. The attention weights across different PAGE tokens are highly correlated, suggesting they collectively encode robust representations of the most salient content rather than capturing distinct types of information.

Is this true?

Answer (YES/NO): NO